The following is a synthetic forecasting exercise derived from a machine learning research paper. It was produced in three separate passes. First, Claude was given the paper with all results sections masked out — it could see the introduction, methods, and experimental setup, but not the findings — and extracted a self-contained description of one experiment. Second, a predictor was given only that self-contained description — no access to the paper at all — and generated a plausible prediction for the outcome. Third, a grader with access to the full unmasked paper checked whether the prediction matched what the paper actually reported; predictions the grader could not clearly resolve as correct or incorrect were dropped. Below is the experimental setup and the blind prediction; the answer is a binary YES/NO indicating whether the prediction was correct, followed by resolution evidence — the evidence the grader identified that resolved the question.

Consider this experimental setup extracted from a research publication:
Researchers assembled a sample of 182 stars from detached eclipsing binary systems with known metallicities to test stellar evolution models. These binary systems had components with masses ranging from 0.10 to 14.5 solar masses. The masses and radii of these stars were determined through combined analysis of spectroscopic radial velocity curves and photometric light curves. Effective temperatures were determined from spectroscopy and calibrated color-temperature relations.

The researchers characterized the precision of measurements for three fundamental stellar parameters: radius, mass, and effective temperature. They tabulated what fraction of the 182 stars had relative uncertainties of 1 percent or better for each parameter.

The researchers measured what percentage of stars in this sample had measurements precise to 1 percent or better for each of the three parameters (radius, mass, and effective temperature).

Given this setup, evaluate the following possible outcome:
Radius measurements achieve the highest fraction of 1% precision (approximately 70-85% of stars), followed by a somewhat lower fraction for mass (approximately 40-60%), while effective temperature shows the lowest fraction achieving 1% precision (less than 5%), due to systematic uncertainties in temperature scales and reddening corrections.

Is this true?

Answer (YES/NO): NO